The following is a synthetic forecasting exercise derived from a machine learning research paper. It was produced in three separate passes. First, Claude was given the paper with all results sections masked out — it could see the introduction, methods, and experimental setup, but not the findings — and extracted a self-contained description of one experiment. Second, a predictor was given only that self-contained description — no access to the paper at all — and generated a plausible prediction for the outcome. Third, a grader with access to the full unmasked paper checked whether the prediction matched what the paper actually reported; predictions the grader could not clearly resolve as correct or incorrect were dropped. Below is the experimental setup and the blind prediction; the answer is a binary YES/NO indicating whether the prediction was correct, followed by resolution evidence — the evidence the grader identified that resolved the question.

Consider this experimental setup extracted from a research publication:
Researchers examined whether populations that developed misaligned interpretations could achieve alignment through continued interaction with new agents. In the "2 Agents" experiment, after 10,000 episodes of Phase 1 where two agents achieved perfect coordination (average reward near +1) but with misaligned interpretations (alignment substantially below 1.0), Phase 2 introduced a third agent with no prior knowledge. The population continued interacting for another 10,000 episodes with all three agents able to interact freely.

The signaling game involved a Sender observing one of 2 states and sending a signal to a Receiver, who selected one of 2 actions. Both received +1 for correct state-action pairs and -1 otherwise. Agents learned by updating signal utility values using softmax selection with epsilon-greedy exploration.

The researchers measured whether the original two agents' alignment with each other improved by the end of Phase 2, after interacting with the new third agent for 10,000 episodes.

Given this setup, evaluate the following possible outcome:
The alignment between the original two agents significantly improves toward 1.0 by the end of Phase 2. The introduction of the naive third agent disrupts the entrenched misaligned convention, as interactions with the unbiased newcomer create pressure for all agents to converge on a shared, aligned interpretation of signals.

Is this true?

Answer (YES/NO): NO